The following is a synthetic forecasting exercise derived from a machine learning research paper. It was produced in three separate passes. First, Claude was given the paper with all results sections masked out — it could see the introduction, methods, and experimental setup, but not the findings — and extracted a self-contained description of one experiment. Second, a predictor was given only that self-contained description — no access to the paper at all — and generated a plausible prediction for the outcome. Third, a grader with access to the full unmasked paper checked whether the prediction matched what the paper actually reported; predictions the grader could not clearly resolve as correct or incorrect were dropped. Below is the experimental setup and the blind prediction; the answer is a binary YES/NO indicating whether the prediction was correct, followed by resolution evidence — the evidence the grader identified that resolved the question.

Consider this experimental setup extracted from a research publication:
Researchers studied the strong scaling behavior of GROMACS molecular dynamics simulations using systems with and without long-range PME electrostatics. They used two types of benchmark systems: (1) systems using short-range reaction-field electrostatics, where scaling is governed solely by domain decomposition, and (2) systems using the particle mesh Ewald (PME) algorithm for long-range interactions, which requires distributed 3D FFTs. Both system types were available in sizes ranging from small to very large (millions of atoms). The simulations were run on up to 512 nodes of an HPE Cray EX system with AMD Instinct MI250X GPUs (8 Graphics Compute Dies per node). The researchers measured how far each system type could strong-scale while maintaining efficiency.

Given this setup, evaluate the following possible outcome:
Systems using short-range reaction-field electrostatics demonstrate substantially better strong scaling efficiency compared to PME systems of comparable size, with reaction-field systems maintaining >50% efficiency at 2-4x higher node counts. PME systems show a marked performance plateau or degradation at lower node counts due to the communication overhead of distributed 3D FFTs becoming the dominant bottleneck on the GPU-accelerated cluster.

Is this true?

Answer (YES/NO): NO